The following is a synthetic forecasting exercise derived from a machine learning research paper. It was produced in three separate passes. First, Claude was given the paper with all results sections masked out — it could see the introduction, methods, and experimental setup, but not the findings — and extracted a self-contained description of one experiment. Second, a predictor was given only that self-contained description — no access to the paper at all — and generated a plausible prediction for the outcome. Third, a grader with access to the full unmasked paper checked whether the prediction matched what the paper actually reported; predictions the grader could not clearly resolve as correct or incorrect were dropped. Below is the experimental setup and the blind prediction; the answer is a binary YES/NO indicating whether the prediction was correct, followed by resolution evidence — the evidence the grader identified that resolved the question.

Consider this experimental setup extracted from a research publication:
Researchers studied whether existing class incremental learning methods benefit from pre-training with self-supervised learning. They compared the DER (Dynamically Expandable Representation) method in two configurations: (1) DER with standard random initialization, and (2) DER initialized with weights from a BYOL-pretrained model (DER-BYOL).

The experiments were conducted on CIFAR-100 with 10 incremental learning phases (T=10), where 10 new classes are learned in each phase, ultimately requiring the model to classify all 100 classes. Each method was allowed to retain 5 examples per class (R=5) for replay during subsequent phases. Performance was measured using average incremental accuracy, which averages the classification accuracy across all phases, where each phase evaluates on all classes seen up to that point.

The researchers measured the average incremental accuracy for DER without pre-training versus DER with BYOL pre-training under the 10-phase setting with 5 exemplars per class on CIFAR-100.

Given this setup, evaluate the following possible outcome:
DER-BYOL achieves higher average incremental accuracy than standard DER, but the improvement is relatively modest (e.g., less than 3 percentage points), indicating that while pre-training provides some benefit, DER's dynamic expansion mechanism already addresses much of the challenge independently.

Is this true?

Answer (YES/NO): NO